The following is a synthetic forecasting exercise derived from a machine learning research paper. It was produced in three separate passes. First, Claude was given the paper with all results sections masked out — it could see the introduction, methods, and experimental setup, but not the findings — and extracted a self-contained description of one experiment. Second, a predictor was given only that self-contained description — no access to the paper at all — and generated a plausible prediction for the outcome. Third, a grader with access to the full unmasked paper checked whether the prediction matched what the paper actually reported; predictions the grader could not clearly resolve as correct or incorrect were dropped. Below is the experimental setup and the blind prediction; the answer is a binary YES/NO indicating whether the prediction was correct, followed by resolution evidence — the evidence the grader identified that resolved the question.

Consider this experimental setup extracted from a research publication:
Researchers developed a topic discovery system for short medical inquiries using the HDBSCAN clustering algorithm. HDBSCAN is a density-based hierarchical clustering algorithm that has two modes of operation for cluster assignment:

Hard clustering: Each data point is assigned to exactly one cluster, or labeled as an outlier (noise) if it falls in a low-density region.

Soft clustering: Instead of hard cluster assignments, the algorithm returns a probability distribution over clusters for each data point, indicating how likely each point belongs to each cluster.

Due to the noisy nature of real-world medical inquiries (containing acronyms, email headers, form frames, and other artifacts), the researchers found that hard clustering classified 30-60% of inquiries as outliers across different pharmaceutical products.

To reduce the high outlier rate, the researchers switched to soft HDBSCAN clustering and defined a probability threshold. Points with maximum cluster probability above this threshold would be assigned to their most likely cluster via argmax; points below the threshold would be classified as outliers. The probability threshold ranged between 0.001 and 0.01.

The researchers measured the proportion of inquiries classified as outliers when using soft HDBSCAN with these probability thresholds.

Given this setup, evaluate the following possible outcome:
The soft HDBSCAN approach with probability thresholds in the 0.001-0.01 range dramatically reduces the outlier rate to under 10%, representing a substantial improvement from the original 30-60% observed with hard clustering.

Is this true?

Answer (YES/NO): NO